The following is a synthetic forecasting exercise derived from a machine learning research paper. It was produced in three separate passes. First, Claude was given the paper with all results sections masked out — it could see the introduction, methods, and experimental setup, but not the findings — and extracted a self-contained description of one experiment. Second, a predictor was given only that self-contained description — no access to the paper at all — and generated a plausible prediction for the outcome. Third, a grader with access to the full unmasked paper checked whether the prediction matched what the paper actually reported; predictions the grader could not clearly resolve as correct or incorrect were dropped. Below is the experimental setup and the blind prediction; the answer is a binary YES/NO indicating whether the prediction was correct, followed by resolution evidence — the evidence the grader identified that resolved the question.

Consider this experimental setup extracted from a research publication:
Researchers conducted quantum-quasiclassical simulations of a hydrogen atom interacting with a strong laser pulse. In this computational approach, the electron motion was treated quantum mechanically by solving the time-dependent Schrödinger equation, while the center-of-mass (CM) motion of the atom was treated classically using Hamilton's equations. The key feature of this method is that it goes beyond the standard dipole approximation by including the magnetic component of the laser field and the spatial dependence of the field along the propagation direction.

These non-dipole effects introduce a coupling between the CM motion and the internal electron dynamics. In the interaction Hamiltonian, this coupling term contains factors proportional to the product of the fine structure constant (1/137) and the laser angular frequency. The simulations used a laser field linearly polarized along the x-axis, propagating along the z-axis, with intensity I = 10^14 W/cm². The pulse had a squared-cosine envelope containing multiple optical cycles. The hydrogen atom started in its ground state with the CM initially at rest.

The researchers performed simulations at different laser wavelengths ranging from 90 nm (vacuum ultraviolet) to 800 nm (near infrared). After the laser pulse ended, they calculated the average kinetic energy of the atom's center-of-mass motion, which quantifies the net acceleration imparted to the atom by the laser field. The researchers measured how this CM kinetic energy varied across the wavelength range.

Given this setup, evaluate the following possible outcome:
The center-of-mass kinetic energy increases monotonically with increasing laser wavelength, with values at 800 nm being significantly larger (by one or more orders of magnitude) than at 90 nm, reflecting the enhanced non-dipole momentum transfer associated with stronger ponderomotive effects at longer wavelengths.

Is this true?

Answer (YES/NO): NO